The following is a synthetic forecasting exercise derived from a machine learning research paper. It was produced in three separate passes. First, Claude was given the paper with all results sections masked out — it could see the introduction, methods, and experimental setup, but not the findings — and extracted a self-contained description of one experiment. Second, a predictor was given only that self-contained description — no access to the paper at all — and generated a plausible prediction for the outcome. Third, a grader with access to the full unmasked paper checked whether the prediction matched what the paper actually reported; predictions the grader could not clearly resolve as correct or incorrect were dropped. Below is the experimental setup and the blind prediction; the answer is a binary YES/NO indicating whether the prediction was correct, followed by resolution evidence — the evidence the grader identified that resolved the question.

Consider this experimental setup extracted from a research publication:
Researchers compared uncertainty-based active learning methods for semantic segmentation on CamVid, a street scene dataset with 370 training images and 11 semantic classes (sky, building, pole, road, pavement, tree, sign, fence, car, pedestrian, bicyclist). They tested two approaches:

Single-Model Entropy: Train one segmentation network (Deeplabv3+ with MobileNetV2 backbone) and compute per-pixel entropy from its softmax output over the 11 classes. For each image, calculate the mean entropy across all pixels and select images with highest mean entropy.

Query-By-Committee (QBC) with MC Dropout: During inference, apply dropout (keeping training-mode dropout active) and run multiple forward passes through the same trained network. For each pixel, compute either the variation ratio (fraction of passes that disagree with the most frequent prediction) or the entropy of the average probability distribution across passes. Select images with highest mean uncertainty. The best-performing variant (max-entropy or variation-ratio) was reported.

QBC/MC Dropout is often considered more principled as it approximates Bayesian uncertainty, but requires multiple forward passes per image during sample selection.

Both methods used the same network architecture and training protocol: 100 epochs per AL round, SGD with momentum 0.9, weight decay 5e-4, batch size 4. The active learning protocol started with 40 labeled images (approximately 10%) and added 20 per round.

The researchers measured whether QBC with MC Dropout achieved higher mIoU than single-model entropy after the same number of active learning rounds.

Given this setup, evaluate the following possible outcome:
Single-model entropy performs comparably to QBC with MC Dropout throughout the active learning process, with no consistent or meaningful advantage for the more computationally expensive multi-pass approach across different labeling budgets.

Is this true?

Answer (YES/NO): NO